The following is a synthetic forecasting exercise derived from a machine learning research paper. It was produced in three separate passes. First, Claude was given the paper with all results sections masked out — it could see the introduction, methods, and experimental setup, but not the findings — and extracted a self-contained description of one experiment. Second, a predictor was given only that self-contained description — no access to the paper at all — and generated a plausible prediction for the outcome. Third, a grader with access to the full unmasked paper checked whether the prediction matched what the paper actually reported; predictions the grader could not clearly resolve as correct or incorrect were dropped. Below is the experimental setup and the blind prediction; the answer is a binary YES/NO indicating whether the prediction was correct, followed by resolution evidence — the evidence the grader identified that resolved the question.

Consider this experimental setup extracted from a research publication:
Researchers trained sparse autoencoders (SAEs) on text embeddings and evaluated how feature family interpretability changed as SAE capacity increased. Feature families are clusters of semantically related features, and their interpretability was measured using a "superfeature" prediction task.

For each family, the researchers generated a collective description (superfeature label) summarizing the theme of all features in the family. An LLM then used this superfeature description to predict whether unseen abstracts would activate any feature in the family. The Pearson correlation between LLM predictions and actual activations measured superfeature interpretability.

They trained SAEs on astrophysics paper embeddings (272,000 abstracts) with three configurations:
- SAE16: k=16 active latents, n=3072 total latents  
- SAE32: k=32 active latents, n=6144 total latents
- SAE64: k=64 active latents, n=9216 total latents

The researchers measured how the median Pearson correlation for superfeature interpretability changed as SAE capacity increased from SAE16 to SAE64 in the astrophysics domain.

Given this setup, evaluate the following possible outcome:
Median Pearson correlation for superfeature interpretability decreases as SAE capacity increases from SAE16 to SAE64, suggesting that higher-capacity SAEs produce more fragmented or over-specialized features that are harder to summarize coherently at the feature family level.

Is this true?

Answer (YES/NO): YES